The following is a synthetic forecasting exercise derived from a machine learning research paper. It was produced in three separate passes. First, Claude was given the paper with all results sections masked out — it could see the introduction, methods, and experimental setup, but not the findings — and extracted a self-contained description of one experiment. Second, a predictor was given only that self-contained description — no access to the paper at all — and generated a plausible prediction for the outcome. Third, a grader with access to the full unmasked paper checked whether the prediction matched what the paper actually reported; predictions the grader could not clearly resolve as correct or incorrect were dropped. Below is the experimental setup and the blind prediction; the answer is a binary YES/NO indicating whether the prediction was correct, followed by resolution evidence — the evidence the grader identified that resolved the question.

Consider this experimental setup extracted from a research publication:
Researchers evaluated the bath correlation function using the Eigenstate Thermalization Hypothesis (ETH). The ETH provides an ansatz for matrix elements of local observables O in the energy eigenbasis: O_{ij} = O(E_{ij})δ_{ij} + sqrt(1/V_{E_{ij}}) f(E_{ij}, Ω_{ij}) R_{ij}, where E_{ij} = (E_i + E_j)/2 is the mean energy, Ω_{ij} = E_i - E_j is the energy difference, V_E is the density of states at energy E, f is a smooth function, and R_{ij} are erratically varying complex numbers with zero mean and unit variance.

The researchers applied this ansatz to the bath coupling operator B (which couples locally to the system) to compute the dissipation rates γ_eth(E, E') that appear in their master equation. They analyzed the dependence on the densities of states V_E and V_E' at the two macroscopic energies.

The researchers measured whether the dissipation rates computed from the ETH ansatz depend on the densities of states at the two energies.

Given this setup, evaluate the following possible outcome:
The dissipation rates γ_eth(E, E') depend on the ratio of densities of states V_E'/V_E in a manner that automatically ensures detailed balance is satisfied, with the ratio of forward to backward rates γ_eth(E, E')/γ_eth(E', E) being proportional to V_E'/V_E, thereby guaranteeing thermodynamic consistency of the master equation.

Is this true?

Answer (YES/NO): NO